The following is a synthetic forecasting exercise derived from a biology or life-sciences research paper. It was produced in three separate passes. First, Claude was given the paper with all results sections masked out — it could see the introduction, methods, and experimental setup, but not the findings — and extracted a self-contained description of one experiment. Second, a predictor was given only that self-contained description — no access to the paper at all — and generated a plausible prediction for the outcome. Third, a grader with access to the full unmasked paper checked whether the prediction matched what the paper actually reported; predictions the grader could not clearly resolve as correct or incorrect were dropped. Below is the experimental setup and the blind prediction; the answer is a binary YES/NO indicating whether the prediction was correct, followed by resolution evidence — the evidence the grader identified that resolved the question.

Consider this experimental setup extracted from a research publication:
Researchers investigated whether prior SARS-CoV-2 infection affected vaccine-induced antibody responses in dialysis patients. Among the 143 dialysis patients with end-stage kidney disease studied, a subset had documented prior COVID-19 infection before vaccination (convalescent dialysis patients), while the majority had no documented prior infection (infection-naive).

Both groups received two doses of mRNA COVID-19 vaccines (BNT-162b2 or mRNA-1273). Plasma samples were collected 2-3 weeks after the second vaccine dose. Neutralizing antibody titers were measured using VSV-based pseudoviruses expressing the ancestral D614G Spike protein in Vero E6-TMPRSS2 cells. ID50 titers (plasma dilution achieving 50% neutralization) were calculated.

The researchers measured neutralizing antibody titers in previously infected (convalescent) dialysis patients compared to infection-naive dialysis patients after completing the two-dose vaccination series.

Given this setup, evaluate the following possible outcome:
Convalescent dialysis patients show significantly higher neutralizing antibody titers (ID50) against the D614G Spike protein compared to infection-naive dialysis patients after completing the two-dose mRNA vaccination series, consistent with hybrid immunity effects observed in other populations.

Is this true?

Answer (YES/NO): YES